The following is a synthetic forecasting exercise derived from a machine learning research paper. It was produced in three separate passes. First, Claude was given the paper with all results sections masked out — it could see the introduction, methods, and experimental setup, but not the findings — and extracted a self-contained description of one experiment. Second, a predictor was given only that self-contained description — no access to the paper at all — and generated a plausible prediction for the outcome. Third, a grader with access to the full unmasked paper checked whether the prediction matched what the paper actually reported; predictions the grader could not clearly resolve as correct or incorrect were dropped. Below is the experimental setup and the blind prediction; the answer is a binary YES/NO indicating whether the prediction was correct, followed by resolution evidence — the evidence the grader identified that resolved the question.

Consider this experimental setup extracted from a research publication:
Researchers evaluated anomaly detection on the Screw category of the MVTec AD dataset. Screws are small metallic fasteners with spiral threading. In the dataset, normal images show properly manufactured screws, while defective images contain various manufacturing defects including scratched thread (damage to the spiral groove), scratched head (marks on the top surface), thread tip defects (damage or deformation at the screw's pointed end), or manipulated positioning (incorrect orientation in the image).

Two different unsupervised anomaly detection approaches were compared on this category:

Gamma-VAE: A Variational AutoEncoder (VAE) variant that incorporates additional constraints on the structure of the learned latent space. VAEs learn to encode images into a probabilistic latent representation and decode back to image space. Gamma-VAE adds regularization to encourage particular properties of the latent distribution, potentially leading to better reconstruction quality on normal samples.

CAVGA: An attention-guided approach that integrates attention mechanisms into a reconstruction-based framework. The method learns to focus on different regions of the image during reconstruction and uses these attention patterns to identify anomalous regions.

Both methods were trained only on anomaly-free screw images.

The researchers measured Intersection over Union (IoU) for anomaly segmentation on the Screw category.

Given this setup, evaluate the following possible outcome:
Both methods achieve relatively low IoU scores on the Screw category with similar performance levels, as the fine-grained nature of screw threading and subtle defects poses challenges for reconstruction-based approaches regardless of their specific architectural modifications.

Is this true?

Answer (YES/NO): NO